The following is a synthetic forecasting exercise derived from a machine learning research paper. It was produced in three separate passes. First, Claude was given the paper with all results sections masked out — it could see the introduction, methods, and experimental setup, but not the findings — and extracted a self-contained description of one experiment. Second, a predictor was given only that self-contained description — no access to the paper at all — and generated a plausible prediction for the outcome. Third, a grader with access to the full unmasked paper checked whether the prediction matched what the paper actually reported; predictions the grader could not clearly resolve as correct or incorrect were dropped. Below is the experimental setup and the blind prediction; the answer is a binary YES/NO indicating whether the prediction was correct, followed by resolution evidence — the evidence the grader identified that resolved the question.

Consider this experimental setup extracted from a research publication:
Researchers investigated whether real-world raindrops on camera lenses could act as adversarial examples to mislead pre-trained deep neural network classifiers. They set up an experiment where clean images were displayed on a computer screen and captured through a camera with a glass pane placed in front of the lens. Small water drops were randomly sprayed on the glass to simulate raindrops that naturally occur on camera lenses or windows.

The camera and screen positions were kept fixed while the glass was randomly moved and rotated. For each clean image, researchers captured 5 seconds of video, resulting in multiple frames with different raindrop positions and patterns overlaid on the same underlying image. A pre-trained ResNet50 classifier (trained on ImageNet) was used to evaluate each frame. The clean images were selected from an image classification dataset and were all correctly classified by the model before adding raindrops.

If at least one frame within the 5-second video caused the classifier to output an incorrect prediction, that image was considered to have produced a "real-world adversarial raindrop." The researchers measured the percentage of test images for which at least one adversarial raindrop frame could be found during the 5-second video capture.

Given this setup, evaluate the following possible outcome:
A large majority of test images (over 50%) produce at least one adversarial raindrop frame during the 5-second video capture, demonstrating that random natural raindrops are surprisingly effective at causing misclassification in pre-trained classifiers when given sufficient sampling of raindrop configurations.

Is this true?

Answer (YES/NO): YES